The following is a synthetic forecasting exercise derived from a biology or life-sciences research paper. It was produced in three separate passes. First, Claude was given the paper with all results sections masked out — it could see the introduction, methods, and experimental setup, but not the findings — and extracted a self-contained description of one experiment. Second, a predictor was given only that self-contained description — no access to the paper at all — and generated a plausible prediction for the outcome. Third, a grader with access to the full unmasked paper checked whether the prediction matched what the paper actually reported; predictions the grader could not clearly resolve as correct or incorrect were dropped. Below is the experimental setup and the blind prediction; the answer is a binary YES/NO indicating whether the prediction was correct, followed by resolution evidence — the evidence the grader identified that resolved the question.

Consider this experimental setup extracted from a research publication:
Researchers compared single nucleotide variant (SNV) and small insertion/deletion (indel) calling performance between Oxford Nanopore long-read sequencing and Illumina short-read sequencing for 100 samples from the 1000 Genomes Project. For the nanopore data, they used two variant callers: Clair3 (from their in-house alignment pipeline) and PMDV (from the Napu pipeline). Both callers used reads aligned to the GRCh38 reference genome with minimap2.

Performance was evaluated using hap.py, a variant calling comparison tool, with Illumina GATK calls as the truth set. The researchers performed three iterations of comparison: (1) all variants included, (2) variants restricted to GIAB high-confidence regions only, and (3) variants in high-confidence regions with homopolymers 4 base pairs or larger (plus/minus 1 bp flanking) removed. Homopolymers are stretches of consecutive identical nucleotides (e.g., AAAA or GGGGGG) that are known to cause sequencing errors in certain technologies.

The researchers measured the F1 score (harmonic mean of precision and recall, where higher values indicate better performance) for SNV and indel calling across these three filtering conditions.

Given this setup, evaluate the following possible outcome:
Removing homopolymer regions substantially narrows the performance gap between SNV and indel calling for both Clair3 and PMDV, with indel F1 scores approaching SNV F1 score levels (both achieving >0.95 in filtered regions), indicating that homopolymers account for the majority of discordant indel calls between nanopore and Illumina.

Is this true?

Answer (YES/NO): NO